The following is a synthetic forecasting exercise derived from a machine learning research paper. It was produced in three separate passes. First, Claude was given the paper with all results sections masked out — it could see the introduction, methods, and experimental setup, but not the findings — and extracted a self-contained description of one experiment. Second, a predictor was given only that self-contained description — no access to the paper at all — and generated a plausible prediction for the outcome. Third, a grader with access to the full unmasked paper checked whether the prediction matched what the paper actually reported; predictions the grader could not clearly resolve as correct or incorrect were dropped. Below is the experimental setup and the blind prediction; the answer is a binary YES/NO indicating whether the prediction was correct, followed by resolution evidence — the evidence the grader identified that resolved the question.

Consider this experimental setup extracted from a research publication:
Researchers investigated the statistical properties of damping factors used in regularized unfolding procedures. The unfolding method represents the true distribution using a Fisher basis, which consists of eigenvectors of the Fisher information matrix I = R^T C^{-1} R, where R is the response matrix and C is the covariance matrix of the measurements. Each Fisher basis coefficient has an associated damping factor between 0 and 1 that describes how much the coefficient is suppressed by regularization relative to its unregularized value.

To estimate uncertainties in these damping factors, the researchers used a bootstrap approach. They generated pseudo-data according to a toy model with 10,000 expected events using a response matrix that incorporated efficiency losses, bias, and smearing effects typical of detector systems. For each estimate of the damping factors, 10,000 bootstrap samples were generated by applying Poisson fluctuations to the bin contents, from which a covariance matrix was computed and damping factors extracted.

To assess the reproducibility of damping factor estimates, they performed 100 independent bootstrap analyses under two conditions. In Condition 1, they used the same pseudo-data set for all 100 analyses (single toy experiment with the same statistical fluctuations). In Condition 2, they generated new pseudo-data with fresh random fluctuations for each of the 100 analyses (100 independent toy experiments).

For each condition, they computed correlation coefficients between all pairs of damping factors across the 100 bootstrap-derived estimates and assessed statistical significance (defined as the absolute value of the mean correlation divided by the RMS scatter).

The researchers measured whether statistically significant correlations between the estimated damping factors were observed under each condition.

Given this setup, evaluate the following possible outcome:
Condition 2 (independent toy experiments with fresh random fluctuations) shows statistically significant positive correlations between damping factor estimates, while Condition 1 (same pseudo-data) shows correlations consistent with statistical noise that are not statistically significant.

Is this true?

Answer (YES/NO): NO